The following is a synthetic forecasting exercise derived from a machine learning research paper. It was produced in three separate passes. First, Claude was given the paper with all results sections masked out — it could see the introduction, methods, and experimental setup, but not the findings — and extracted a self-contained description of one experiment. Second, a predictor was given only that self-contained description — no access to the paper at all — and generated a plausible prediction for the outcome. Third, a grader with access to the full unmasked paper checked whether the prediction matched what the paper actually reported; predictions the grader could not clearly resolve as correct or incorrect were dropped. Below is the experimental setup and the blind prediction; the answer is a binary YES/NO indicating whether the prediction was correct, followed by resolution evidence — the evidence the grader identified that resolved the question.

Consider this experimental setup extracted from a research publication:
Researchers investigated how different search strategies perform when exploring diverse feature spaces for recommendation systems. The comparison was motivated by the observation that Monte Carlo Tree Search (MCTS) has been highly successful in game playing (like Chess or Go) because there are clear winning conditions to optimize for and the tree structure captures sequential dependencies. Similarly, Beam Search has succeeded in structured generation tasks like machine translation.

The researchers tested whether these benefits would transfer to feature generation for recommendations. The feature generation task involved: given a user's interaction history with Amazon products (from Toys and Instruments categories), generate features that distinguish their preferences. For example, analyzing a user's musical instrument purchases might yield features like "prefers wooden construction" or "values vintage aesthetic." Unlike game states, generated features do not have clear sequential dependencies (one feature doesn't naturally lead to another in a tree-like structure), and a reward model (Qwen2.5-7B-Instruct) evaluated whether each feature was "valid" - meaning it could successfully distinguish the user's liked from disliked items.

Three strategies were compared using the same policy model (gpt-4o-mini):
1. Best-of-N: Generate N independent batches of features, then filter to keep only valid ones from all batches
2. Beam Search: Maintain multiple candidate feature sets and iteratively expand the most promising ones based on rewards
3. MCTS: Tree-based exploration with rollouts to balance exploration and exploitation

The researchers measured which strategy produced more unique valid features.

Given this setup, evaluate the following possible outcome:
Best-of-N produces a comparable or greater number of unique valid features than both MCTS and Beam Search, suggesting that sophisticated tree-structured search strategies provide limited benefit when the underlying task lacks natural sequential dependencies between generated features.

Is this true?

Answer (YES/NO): YES